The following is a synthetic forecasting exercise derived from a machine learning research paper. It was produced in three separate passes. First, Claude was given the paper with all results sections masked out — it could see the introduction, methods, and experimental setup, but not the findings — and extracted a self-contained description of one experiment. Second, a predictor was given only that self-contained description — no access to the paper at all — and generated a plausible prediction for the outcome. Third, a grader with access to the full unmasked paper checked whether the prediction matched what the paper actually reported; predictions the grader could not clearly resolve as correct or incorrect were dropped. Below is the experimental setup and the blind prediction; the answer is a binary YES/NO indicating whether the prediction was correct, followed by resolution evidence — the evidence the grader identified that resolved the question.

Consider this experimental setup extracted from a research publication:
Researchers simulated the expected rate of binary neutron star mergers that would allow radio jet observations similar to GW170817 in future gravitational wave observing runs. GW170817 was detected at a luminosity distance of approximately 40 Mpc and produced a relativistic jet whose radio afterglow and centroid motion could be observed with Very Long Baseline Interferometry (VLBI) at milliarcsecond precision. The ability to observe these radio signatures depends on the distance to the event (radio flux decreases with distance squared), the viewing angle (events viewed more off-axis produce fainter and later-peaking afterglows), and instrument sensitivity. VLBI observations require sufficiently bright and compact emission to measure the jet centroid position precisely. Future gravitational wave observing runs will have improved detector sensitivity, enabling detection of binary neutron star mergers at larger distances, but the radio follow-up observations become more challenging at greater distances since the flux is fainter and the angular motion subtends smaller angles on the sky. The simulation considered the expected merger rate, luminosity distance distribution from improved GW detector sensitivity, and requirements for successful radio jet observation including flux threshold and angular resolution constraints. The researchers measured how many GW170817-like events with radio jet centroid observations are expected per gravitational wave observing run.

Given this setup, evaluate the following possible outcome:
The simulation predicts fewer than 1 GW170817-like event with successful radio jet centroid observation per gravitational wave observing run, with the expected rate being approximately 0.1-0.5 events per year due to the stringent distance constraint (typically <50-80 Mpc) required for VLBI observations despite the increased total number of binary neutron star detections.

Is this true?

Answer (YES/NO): NO